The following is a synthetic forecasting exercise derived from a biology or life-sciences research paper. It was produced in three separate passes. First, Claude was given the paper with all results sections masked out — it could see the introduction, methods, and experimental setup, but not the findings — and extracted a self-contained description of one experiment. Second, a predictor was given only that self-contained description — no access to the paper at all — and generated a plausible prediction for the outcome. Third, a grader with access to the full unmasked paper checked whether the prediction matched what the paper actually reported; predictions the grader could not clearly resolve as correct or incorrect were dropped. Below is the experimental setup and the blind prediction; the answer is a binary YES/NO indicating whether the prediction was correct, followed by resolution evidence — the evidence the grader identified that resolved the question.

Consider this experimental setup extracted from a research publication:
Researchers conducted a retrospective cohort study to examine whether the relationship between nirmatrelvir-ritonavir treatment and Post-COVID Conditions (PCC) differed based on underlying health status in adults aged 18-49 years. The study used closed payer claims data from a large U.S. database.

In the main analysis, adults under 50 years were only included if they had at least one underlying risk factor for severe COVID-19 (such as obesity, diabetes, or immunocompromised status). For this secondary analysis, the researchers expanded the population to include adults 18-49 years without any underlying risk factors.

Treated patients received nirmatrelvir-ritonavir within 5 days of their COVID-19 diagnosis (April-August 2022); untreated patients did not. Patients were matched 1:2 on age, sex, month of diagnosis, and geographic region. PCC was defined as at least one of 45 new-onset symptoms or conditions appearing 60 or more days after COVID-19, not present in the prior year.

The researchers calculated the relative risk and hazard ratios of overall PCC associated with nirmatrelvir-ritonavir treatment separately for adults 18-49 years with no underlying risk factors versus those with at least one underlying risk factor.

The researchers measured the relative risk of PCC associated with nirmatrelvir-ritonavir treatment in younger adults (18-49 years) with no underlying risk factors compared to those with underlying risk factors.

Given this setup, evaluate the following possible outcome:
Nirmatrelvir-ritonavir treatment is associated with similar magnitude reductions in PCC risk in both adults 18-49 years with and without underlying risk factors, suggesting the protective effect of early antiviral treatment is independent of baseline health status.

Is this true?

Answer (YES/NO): NO